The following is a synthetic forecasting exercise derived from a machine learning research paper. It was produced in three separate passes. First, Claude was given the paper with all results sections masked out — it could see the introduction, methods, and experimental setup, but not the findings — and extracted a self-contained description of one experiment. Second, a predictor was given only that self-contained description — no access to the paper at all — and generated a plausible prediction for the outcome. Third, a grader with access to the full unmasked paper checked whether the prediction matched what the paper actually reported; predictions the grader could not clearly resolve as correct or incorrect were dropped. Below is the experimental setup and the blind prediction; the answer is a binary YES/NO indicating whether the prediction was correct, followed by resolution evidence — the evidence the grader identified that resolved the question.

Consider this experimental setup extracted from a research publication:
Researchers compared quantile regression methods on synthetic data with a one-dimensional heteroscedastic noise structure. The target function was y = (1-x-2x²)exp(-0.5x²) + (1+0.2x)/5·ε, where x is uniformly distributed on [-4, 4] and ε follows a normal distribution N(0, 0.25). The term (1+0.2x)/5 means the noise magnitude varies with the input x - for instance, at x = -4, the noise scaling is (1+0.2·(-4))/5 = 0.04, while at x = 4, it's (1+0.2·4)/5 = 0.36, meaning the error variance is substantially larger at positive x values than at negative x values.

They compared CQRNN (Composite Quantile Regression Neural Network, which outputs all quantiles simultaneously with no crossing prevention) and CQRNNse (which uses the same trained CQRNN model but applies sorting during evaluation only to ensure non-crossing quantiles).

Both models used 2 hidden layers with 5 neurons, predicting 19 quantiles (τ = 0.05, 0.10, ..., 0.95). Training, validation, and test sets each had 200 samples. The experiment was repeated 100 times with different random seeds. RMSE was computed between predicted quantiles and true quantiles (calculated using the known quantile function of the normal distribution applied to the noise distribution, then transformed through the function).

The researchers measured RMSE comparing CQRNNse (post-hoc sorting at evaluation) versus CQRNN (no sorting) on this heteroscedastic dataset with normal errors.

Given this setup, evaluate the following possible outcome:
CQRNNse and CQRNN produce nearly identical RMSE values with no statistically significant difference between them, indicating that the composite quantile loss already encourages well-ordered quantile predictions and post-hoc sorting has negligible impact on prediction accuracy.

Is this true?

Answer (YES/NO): YES